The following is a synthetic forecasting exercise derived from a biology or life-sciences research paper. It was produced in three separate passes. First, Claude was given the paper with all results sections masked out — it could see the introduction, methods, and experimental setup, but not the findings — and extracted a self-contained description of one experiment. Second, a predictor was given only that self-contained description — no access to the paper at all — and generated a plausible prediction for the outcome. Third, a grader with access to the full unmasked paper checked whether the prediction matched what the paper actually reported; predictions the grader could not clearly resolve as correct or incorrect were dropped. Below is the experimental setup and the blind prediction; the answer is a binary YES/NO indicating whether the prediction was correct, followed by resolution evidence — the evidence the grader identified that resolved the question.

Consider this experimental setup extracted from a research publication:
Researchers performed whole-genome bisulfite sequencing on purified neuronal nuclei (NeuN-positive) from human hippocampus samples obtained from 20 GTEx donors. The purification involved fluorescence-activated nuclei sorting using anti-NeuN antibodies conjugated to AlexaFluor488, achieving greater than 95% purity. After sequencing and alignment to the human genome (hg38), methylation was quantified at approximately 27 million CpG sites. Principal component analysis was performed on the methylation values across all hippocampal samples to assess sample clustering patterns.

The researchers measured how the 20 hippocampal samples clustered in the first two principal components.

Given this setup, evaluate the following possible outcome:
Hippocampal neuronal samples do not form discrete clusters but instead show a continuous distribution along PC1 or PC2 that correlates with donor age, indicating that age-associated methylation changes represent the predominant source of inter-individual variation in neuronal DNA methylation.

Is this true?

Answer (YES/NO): NO